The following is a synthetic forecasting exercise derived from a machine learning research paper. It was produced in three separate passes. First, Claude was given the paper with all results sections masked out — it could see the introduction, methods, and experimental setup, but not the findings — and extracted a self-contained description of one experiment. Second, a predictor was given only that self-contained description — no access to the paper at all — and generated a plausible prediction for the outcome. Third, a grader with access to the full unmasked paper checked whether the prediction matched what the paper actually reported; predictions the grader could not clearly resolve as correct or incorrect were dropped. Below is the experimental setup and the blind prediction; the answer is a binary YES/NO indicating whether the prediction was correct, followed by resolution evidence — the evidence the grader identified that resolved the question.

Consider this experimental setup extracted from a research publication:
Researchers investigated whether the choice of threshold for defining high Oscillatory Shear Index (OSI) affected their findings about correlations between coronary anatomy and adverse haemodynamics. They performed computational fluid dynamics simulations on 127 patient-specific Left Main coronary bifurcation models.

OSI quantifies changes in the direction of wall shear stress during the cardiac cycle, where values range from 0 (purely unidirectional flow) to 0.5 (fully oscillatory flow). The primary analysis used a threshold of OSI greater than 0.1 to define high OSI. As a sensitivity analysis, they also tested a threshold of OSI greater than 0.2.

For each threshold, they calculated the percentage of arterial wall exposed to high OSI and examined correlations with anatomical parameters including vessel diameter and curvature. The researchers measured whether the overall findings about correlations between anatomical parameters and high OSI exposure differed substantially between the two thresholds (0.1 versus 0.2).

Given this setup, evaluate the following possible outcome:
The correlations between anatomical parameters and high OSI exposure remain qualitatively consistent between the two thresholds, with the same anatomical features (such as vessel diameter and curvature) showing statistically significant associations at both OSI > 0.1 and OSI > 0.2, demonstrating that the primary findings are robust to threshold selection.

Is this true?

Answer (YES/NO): YES